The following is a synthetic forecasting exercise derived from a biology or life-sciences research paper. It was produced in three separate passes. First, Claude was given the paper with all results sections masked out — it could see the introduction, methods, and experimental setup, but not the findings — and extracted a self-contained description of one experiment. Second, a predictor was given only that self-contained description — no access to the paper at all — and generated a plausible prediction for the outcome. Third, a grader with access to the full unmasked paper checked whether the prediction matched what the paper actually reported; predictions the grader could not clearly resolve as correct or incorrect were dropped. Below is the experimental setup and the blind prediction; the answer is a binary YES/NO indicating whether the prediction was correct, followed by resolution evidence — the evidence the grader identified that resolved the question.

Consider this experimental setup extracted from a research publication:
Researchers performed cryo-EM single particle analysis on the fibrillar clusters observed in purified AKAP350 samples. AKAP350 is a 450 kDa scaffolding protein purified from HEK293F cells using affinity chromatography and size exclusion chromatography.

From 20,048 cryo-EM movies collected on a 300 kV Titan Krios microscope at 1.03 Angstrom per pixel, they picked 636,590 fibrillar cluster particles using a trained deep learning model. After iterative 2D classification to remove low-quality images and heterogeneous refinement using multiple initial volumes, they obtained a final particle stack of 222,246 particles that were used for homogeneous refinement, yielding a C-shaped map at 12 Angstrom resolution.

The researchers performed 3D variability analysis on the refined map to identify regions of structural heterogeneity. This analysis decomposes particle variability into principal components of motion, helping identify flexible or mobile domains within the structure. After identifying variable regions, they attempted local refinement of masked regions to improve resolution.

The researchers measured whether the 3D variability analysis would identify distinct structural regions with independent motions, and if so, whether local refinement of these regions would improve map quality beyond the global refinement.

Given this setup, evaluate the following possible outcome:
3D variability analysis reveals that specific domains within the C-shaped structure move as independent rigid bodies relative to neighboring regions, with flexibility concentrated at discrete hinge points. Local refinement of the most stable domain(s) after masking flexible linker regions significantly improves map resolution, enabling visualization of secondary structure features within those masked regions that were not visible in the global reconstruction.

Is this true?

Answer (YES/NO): NO